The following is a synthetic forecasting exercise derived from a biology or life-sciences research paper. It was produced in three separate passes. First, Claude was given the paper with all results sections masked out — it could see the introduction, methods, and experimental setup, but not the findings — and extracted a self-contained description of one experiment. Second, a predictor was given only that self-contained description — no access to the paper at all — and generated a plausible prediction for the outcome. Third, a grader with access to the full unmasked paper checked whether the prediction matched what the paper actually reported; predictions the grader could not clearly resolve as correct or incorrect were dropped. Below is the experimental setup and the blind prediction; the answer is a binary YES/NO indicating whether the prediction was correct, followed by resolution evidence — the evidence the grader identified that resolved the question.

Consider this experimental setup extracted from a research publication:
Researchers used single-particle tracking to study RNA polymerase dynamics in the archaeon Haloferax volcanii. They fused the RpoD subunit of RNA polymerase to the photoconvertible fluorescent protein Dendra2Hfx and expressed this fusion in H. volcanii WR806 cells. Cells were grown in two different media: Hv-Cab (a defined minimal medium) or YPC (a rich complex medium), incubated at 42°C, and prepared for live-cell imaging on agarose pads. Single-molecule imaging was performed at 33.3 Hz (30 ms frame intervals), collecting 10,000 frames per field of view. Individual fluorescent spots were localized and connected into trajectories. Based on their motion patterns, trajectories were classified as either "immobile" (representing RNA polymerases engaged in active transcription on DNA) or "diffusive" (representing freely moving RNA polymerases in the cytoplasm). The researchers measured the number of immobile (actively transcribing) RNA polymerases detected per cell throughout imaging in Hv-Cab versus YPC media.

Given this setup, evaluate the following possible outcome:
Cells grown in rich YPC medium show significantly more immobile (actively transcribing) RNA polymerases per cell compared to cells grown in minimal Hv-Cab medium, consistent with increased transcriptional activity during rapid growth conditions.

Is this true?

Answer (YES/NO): NO